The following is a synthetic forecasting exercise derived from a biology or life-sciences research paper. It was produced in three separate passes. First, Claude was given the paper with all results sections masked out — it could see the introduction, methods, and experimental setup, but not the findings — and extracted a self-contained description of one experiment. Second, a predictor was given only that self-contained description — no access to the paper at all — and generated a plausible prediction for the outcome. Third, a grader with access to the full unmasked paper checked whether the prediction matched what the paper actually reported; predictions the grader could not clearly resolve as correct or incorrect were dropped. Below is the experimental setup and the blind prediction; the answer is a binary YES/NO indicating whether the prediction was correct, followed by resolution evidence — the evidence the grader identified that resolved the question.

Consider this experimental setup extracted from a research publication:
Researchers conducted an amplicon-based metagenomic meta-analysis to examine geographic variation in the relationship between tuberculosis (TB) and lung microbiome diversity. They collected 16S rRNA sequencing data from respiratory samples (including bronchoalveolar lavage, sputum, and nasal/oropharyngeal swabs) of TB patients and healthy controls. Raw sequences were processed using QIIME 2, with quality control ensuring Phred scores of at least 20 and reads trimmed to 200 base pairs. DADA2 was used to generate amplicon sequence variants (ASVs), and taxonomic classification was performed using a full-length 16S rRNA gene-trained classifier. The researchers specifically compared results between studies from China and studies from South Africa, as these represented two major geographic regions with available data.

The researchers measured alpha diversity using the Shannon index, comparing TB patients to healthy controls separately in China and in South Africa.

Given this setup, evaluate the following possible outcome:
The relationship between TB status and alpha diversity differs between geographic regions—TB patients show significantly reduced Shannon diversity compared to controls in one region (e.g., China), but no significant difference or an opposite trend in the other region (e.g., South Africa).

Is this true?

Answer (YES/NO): YES